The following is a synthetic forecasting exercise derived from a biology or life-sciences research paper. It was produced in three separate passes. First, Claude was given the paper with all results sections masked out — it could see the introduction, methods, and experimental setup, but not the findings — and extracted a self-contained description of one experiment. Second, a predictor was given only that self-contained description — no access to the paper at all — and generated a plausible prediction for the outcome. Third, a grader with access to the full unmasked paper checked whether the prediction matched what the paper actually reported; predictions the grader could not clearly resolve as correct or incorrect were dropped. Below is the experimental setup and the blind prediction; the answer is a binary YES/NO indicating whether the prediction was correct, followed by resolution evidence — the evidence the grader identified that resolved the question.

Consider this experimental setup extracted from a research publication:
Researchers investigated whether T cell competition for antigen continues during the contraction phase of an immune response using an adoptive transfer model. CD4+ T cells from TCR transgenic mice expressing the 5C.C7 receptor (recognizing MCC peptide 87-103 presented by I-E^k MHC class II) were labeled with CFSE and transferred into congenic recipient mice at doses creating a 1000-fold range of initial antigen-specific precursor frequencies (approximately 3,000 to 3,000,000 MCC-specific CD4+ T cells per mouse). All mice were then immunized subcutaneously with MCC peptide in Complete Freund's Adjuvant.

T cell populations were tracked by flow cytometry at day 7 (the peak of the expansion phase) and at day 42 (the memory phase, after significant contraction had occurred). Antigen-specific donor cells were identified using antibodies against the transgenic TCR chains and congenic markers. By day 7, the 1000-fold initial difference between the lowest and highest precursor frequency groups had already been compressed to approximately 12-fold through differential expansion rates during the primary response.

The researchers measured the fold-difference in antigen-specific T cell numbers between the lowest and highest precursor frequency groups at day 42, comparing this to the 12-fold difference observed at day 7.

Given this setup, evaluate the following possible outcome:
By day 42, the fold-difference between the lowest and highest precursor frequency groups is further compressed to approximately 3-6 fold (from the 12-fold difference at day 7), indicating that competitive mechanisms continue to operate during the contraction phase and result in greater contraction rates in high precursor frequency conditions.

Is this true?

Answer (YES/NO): YES